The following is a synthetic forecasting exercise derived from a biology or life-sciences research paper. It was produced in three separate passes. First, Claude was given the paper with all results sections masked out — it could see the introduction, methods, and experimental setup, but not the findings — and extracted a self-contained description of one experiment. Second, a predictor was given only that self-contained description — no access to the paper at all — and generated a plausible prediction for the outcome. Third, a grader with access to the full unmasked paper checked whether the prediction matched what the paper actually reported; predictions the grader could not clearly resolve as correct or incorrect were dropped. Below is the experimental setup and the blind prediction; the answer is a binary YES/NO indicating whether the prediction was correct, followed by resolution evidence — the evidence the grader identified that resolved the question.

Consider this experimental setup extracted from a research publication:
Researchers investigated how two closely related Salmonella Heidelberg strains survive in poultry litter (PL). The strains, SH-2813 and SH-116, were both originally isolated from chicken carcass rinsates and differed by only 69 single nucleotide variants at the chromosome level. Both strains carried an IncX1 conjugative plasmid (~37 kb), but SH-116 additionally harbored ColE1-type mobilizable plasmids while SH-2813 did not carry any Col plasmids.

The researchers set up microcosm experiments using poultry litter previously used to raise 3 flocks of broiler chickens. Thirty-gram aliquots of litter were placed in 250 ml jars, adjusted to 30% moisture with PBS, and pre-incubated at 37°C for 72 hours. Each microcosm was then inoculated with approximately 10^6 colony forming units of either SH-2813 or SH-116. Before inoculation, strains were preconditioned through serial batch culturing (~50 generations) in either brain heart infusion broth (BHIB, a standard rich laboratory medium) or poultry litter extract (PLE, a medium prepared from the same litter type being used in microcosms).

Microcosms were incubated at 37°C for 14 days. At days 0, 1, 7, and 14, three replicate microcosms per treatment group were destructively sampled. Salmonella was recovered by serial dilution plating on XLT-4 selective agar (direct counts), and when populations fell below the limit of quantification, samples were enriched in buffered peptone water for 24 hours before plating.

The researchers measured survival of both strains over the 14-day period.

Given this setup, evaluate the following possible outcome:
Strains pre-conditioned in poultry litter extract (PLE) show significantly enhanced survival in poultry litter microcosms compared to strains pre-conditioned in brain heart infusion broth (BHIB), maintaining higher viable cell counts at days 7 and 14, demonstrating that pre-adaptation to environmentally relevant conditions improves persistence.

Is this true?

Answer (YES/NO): NO